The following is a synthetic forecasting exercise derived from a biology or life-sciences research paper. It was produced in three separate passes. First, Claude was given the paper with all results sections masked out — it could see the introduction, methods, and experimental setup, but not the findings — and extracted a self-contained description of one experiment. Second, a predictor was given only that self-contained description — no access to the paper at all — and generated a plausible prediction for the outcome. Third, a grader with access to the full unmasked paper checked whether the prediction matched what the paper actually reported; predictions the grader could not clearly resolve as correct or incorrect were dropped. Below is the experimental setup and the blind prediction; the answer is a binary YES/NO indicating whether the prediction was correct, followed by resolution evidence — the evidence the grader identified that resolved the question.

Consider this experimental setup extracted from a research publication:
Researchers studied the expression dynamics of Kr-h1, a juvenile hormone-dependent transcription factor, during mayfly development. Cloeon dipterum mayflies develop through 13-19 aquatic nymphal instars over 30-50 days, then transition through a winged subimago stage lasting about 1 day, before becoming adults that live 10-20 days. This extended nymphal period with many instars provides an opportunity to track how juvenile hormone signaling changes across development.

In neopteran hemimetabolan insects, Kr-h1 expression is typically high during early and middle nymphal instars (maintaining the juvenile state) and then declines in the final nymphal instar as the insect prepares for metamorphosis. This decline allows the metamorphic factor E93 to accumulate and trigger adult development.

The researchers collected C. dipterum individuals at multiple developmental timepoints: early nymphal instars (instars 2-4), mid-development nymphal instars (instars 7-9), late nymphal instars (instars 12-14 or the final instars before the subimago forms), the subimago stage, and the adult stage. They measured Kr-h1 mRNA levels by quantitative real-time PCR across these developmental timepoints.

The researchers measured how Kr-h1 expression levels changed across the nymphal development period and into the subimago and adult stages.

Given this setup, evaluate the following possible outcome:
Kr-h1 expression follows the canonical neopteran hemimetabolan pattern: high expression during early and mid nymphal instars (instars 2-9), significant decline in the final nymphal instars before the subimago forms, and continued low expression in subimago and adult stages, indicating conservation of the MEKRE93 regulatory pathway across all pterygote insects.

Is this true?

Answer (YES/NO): NO